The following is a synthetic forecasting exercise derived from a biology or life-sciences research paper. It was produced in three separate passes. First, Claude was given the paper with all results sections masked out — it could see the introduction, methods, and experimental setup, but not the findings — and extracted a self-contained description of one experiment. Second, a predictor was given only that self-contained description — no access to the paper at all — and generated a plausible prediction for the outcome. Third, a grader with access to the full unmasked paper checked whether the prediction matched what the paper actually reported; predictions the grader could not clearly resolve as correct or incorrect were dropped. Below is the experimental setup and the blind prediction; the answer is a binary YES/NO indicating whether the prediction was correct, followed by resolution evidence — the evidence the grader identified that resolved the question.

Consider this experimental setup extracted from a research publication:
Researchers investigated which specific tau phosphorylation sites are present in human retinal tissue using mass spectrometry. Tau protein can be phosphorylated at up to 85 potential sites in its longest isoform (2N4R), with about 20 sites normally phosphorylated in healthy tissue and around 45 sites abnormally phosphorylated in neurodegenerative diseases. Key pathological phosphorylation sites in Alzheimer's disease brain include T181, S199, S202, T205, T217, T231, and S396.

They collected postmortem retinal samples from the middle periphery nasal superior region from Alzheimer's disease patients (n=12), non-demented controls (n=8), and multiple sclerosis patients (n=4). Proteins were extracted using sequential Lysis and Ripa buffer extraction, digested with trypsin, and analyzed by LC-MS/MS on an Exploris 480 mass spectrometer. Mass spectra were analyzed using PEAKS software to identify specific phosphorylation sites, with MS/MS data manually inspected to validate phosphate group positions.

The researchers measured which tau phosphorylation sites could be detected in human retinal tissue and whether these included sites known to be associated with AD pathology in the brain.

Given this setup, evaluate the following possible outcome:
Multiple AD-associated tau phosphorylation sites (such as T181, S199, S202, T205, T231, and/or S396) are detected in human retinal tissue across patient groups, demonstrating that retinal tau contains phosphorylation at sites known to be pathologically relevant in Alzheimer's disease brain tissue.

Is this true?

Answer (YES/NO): YES